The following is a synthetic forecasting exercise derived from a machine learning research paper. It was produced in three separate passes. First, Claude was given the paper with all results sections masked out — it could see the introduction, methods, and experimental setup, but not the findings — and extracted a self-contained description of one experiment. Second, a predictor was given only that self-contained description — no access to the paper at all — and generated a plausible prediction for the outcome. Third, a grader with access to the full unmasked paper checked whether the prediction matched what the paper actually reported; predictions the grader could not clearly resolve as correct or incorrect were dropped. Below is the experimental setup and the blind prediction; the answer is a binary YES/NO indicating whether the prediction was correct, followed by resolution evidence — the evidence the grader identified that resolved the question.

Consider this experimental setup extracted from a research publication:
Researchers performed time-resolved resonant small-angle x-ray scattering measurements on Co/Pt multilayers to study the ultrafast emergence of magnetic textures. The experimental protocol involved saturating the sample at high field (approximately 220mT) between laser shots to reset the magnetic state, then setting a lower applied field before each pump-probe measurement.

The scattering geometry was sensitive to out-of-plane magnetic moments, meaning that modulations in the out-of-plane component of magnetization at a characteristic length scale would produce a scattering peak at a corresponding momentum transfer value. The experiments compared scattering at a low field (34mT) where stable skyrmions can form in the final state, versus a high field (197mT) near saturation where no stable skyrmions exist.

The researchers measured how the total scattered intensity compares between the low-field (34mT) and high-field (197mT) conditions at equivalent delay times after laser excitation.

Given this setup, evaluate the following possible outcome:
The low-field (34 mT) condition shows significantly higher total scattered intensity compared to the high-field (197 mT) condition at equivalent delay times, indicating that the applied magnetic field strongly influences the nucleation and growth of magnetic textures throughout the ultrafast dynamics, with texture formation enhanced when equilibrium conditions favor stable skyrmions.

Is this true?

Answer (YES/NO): NO